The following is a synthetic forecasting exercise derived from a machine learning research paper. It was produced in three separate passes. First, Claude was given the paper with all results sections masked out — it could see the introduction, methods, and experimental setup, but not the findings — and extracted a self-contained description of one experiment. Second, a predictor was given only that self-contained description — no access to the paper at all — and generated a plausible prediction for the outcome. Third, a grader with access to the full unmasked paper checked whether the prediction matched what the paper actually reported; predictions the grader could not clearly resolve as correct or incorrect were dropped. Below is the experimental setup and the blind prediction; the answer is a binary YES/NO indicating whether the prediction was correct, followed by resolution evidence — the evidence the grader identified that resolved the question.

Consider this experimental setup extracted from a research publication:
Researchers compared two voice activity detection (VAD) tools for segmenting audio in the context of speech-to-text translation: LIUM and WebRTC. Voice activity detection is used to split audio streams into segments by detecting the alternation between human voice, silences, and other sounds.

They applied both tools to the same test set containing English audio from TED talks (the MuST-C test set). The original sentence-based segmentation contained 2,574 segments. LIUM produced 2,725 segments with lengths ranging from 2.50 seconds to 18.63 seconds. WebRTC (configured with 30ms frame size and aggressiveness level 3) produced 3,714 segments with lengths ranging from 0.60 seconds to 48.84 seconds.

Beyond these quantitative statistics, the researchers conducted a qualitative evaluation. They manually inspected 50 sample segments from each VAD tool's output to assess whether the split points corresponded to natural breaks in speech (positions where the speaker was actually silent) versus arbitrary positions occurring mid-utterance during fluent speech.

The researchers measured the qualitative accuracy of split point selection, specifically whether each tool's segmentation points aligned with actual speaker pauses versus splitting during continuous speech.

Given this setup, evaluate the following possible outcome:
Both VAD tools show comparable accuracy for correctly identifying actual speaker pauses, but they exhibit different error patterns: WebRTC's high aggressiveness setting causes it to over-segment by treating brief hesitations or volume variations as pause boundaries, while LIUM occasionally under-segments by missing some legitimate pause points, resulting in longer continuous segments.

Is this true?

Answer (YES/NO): NO